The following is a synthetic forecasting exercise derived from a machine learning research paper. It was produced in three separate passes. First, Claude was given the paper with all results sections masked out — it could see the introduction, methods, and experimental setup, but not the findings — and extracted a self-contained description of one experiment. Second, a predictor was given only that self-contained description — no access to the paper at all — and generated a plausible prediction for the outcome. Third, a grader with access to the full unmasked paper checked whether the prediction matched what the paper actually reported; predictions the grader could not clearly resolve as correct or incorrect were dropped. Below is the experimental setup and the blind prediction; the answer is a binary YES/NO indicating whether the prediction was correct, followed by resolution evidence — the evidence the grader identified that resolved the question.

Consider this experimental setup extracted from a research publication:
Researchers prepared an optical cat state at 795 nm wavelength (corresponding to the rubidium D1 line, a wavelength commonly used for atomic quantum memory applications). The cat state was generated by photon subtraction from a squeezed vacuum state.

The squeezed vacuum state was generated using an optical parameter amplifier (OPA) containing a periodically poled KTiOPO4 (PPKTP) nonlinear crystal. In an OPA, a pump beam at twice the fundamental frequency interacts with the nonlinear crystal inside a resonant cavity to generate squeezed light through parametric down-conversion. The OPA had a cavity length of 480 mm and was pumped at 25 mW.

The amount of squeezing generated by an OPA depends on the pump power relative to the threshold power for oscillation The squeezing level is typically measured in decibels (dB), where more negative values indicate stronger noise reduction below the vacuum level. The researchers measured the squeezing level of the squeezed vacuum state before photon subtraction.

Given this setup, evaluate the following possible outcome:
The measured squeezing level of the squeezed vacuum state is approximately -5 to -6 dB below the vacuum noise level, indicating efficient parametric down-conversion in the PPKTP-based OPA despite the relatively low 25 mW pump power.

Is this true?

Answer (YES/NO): NO